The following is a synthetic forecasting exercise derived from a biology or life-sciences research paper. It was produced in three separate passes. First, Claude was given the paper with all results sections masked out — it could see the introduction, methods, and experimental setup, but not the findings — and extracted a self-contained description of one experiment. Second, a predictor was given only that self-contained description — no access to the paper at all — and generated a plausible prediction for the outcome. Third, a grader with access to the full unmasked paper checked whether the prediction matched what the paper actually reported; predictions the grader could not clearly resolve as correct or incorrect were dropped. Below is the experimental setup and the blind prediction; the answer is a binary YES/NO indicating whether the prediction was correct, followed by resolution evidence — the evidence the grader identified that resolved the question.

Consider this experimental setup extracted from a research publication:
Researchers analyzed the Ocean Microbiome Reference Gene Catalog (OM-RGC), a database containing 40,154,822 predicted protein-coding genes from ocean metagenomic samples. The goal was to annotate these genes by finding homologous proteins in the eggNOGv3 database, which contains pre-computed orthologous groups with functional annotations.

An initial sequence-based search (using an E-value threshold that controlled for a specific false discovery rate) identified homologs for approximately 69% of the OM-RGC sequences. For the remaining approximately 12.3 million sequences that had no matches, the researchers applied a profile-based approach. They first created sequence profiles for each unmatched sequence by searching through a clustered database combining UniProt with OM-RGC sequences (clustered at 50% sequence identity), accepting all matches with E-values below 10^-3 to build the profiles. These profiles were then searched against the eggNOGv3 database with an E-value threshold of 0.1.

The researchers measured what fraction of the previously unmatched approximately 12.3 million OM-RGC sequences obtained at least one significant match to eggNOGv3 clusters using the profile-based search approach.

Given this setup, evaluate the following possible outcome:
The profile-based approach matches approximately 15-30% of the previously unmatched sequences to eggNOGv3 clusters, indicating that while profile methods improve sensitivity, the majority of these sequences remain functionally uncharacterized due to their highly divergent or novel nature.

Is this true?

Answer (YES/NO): YES